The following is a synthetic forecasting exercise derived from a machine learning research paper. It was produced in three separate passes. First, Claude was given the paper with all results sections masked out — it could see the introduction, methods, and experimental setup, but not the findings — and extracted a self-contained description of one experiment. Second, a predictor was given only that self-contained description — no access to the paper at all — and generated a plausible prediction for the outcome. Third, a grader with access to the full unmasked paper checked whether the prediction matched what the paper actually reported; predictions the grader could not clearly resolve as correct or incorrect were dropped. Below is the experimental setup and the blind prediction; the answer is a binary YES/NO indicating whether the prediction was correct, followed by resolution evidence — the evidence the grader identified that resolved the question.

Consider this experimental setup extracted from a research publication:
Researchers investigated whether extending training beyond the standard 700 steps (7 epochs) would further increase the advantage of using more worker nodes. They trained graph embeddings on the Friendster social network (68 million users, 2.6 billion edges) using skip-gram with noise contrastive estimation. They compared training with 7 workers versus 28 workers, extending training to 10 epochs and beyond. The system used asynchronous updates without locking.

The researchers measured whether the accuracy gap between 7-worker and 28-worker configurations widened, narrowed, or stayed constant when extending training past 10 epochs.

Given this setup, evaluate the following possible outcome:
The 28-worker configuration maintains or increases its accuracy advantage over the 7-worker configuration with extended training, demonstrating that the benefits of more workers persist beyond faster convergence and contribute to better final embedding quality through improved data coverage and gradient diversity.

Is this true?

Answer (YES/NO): YES